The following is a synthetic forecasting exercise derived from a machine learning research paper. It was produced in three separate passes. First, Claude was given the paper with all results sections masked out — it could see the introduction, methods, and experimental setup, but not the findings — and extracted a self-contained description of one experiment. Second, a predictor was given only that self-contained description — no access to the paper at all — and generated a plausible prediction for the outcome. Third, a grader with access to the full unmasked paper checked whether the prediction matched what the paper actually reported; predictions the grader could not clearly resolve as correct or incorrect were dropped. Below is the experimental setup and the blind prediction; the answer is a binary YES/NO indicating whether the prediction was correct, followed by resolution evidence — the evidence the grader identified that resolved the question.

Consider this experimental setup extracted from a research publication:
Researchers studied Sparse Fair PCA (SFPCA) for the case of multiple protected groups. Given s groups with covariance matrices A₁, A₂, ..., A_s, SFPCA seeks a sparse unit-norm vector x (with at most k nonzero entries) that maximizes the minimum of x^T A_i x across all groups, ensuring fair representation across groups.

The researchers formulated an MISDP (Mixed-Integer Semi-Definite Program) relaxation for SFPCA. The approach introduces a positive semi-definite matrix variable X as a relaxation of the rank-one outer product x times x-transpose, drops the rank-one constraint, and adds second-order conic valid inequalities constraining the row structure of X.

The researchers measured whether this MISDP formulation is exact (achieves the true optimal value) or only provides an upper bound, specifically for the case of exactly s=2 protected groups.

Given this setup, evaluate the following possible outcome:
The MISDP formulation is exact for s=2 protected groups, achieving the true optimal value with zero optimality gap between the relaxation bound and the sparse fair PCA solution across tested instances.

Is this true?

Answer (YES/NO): YES